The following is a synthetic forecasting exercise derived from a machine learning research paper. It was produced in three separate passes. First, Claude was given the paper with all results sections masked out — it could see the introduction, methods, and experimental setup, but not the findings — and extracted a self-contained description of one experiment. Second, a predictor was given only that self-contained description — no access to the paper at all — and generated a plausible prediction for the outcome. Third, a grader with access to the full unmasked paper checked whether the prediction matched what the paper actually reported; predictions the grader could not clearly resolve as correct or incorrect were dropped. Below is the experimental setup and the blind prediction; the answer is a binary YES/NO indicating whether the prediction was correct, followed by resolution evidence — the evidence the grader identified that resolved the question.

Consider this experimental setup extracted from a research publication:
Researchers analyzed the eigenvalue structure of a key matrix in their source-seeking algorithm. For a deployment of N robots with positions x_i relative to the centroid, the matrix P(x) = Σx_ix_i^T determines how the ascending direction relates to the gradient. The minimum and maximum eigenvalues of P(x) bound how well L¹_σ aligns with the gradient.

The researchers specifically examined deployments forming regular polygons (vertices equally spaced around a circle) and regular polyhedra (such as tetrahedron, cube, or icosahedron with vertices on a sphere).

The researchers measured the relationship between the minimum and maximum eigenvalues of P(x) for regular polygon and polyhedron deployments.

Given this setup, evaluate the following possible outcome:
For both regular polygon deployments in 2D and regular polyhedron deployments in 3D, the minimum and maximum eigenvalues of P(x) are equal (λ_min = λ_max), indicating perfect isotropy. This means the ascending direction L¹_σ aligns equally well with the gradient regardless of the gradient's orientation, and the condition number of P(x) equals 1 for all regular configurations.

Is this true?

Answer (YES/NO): YES